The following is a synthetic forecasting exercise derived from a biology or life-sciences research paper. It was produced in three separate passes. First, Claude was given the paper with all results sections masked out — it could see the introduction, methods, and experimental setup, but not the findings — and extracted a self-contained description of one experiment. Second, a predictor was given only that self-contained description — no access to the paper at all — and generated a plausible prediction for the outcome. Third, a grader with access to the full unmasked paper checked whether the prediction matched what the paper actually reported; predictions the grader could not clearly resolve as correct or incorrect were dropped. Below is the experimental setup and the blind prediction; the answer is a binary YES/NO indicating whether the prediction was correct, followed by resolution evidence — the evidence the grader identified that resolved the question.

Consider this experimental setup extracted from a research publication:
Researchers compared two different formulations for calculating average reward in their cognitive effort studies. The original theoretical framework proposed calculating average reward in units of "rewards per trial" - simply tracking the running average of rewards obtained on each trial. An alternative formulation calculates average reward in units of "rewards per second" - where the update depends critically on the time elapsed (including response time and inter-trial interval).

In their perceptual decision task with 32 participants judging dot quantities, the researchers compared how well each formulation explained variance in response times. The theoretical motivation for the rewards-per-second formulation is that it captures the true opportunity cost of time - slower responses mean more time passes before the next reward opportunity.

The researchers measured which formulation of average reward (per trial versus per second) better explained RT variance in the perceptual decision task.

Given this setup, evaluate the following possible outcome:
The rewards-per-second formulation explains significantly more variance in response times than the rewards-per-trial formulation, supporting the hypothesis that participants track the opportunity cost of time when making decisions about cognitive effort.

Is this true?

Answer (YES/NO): YES